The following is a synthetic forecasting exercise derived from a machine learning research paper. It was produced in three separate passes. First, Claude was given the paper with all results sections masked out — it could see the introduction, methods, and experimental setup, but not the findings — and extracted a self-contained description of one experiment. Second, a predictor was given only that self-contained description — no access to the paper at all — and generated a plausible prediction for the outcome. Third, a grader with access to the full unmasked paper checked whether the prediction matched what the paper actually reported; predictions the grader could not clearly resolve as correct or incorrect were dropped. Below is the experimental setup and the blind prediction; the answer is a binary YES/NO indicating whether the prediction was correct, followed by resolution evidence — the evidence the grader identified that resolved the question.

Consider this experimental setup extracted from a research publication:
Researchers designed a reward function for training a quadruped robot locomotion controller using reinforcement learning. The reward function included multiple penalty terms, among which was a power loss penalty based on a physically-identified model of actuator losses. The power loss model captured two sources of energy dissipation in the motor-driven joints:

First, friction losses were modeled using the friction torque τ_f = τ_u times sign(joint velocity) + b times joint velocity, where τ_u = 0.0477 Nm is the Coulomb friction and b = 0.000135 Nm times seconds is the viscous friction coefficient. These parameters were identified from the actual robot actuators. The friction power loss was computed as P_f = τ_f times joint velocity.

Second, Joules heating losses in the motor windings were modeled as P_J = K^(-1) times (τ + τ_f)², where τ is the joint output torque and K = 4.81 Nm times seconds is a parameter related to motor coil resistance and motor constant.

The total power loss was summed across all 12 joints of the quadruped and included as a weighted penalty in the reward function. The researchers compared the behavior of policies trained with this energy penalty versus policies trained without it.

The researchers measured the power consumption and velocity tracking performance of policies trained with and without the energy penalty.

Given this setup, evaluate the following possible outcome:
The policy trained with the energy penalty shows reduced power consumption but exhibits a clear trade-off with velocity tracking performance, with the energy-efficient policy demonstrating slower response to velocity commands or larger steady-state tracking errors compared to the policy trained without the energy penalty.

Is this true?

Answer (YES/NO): YES